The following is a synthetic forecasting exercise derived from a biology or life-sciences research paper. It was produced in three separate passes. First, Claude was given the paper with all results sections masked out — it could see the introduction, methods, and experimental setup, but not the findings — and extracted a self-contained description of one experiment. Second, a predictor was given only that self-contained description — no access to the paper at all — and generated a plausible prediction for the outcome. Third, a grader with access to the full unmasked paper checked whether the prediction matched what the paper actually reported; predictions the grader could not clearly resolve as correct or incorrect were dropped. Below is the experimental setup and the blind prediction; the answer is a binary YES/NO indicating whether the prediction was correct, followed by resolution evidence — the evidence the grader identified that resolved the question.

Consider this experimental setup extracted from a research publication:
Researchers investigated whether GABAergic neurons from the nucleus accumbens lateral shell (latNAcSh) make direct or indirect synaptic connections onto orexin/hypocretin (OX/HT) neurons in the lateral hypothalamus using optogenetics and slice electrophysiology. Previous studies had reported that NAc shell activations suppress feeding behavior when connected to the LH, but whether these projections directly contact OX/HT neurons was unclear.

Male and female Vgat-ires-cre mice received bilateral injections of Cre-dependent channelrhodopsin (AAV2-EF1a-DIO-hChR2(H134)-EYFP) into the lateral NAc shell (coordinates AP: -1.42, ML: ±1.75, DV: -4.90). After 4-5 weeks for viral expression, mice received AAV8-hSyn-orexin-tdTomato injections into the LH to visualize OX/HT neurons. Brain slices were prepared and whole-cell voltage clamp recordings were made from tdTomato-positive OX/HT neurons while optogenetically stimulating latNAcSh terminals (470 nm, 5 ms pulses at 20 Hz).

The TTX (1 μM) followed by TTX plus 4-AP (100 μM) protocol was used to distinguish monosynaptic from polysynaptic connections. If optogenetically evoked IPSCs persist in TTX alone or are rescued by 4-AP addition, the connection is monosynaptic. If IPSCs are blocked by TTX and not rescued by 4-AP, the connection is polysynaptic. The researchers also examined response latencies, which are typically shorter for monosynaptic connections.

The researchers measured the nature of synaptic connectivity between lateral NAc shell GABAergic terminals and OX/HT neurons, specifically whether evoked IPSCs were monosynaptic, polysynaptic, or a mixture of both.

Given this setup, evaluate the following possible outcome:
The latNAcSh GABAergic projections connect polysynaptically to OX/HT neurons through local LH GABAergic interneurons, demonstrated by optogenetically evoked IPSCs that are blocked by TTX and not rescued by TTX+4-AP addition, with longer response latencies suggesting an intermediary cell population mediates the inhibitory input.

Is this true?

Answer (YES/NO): NO